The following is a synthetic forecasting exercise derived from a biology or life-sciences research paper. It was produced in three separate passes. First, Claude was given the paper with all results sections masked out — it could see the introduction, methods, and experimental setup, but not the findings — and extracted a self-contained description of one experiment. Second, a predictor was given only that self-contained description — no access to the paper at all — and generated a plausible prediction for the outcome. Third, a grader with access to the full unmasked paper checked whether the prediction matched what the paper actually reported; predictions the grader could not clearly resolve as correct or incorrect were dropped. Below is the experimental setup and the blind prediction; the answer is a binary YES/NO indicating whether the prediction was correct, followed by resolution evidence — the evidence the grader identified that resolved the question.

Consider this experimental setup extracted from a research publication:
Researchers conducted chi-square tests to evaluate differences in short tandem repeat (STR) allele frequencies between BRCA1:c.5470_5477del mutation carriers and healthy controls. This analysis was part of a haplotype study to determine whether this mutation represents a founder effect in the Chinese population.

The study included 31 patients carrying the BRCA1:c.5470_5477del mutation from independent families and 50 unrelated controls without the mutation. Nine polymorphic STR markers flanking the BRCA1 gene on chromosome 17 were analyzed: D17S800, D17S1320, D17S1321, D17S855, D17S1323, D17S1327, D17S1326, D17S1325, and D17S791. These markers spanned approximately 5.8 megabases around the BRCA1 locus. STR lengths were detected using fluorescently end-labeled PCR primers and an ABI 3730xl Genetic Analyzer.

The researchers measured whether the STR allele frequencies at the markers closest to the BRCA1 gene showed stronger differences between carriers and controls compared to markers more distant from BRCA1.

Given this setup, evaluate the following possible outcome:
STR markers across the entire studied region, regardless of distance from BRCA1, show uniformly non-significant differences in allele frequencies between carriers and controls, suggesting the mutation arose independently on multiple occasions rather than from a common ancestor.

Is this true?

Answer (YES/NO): NO